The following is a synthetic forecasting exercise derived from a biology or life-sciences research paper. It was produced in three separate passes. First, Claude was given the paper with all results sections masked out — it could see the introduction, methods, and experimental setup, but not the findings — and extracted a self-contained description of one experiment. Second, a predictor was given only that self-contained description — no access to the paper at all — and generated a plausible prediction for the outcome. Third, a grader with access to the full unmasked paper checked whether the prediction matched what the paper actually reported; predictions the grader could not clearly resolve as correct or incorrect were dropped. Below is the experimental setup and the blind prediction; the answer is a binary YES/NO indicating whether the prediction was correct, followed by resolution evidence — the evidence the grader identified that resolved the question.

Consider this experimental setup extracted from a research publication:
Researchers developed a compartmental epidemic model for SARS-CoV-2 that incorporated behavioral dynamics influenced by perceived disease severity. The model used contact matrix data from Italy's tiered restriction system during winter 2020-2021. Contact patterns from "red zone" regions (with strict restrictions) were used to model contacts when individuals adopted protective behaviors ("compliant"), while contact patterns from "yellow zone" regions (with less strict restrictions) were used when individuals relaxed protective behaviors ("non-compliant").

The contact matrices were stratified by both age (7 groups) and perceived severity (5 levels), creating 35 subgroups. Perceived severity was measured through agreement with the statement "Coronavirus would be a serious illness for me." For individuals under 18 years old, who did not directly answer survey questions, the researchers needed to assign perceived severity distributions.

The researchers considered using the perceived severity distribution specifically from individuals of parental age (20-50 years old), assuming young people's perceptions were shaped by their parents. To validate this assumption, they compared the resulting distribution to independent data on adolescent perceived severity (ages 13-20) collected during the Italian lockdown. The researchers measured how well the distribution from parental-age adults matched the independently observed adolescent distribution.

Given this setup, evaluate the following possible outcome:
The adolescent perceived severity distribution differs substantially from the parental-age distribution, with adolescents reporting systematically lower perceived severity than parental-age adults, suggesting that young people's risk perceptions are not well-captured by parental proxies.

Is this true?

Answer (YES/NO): NO